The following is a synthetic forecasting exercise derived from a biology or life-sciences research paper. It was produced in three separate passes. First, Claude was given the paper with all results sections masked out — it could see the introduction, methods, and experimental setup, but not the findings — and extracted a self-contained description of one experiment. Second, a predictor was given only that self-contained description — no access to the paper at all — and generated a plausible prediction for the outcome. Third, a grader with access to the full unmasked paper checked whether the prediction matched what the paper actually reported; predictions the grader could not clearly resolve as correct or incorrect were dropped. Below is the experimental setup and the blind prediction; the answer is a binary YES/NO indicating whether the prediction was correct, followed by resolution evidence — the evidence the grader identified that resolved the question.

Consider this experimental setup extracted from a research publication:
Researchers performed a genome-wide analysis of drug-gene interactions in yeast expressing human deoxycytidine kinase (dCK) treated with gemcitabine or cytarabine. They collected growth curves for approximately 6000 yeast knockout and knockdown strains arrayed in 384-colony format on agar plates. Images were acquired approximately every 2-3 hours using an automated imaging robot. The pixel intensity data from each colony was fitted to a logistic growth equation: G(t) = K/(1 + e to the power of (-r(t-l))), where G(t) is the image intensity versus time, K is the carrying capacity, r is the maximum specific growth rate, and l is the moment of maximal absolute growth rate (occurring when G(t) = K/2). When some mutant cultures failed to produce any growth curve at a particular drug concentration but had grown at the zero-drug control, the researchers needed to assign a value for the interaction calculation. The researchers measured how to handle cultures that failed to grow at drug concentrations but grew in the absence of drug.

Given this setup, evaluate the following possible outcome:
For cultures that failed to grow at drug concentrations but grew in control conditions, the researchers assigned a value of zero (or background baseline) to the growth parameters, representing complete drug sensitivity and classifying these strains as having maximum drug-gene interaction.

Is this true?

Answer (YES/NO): NO